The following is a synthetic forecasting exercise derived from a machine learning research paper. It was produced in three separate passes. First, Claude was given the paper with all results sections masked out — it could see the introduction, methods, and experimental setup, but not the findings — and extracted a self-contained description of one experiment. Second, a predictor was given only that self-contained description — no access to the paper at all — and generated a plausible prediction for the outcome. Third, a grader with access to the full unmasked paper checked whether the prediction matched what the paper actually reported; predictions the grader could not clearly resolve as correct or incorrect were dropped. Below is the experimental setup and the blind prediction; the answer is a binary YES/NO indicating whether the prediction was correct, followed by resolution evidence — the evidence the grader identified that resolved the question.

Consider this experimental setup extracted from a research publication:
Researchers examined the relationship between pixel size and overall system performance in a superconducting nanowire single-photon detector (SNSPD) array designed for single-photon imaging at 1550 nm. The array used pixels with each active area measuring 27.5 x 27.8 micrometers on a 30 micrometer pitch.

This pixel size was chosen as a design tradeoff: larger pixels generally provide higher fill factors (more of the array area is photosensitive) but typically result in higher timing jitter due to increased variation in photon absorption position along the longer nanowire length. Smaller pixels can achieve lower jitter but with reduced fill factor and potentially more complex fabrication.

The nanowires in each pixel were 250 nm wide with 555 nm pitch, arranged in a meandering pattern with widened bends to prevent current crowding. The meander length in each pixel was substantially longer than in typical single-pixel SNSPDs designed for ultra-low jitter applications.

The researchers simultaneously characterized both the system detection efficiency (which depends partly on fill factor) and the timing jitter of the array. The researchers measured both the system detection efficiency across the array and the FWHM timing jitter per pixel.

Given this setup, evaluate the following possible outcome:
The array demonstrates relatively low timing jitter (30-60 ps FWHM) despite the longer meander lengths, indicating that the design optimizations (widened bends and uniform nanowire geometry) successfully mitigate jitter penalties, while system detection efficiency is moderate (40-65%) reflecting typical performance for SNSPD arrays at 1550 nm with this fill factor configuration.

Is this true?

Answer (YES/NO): NO